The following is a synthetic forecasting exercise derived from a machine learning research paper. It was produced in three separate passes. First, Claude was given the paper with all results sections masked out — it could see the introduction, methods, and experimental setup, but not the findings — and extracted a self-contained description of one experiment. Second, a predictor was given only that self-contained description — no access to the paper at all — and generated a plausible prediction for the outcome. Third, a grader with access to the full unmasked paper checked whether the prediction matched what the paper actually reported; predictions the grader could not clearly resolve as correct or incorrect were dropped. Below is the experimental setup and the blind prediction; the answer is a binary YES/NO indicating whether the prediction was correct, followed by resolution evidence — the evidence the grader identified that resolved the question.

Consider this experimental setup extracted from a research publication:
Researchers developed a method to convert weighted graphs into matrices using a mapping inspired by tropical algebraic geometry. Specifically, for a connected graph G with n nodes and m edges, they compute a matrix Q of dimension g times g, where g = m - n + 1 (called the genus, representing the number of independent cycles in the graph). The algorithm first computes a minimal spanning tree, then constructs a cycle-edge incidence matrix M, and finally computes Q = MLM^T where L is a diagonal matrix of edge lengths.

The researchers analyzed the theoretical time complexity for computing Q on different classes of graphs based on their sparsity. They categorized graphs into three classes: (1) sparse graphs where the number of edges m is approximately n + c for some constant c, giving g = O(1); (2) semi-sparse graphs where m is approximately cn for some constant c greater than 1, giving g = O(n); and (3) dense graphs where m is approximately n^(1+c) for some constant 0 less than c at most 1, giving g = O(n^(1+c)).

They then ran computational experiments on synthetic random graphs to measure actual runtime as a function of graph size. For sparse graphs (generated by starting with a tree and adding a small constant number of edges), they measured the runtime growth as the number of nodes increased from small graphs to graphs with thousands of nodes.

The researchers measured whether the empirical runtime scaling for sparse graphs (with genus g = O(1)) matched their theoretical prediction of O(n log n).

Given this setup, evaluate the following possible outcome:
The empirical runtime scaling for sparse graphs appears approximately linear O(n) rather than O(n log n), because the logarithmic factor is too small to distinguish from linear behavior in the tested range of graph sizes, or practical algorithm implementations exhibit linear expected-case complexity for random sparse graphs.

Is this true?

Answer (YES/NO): NO